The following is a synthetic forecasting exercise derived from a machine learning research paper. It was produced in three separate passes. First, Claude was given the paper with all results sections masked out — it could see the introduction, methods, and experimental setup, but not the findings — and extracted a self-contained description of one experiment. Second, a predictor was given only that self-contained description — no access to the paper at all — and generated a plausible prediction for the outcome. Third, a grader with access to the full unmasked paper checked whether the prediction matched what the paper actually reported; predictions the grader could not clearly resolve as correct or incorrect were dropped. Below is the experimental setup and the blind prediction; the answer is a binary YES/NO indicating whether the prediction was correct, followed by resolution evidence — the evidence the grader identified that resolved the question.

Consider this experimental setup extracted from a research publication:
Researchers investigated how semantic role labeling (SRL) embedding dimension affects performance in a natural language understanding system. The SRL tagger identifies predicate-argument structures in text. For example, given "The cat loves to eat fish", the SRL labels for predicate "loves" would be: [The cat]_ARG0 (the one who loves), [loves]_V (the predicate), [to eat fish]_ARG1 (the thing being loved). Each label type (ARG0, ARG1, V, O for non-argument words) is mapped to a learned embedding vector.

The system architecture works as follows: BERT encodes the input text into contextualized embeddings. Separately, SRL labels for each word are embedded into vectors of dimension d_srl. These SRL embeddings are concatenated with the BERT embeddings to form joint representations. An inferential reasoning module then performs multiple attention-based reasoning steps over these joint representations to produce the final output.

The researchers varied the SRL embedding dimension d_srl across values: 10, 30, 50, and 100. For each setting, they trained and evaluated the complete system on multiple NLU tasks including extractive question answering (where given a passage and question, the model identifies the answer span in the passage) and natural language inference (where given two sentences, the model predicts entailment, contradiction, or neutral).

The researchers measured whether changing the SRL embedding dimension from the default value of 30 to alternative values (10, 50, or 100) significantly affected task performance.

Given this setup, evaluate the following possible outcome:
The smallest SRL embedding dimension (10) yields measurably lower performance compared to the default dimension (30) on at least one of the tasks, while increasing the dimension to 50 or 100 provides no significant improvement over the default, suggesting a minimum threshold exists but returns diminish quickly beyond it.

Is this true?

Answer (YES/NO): NO